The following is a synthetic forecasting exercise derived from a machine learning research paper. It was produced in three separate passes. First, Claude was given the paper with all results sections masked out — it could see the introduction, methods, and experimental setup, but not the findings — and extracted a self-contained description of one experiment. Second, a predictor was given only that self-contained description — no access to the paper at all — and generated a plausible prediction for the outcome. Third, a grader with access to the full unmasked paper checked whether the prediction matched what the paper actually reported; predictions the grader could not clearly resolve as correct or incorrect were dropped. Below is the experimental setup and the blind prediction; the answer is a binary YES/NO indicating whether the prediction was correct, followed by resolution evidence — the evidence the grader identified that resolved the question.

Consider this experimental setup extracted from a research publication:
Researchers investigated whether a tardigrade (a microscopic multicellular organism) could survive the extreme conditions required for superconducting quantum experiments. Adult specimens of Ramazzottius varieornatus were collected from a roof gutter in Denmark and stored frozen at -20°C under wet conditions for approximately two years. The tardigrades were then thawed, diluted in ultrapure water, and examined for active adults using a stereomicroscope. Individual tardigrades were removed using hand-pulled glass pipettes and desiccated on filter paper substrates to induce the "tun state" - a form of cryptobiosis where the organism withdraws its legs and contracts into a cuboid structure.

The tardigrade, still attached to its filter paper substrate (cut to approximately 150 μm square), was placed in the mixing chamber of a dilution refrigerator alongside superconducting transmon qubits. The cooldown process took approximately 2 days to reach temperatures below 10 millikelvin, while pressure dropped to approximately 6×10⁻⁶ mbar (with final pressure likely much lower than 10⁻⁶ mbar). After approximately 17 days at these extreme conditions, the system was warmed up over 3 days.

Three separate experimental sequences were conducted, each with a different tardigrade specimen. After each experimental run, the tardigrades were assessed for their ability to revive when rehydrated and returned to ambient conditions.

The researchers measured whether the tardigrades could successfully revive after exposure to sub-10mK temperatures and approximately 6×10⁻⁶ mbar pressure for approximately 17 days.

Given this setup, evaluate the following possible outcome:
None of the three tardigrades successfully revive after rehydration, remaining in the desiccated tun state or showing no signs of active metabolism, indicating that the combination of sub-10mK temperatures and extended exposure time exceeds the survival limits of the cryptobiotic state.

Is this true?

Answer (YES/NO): NO